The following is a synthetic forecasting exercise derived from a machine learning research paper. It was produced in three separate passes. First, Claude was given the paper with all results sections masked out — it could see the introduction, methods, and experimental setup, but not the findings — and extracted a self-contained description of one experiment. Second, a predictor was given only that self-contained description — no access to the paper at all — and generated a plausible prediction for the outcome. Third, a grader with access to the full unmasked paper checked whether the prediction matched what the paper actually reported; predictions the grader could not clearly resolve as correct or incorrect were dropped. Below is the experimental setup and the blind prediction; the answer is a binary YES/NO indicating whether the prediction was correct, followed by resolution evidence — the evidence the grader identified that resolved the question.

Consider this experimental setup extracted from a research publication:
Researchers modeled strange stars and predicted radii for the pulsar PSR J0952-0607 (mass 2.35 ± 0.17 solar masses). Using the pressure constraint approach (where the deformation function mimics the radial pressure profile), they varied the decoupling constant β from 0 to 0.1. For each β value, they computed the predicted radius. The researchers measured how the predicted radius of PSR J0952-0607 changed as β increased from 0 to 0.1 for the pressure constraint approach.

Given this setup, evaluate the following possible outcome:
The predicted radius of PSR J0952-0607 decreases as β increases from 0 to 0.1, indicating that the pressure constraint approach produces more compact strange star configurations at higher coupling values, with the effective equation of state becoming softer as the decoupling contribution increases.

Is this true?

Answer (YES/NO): YES